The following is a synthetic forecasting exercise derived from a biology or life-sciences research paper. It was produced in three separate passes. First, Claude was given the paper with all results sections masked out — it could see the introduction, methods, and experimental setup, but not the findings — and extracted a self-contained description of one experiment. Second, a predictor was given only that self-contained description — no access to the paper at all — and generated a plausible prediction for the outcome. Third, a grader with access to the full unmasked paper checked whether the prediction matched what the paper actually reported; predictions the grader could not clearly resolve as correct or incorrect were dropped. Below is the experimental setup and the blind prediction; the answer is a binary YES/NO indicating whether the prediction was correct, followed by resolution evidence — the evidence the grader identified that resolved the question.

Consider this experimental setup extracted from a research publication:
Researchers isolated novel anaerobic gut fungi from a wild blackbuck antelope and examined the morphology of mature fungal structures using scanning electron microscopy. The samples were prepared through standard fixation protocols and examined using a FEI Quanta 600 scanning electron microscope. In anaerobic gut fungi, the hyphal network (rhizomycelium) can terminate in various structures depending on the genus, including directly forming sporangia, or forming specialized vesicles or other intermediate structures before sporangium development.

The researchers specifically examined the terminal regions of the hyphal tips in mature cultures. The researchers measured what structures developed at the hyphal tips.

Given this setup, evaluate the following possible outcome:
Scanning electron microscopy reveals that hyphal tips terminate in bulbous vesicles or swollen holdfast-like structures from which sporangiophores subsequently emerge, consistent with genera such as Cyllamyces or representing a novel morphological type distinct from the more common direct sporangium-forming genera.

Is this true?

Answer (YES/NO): YES